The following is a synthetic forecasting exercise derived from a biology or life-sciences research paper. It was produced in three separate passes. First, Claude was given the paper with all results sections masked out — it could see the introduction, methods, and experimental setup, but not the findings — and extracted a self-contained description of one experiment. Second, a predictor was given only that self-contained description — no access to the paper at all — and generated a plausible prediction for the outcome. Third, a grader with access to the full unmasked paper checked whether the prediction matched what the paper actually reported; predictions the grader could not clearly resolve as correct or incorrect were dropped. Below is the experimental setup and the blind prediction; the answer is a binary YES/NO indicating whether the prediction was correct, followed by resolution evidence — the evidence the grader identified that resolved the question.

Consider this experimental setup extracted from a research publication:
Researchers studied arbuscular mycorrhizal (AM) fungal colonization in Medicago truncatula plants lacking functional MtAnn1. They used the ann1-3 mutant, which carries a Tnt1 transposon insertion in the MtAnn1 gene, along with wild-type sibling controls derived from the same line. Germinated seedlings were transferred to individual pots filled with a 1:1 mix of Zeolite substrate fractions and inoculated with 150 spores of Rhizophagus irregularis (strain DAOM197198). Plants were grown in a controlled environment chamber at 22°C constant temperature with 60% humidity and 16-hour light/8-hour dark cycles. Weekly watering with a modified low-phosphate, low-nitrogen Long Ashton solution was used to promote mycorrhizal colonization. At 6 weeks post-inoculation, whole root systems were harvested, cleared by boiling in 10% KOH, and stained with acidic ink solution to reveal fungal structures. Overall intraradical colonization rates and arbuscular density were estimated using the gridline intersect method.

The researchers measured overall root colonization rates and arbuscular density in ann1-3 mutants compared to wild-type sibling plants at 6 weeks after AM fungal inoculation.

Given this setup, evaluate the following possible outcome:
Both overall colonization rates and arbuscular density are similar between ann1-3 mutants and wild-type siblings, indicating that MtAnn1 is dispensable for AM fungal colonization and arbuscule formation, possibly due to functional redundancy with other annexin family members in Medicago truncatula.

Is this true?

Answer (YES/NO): NO